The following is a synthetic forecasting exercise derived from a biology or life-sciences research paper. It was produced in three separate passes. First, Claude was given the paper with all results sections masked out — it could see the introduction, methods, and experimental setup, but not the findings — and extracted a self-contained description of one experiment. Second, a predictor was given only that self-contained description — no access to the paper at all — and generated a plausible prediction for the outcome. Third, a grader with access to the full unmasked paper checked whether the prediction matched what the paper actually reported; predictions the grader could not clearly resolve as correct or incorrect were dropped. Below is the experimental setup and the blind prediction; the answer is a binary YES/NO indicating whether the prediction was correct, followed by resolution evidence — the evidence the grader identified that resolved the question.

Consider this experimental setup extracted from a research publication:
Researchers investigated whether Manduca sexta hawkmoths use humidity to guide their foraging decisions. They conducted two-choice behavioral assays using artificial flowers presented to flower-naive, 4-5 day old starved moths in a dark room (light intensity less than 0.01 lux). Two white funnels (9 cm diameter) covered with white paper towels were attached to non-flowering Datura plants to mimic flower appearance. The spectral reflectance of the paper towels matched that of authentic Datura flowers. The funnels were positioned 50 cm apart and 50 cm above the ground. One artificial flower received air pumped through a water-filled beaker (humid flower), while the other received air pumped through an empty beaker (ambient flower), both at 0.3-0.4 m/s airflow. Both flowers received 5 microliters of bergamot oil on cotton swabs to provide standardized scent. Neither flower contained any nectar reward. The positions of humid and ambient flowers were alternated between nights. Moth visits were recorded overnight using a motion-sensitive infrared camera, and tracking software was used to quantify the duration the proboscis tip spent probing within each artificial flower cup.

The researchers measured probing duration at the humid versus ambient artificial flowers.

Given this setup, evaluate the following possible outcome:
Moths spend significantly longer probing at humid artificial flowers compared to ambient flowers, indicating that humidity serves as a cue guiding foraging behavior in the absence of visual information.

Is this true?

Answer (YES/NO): NO